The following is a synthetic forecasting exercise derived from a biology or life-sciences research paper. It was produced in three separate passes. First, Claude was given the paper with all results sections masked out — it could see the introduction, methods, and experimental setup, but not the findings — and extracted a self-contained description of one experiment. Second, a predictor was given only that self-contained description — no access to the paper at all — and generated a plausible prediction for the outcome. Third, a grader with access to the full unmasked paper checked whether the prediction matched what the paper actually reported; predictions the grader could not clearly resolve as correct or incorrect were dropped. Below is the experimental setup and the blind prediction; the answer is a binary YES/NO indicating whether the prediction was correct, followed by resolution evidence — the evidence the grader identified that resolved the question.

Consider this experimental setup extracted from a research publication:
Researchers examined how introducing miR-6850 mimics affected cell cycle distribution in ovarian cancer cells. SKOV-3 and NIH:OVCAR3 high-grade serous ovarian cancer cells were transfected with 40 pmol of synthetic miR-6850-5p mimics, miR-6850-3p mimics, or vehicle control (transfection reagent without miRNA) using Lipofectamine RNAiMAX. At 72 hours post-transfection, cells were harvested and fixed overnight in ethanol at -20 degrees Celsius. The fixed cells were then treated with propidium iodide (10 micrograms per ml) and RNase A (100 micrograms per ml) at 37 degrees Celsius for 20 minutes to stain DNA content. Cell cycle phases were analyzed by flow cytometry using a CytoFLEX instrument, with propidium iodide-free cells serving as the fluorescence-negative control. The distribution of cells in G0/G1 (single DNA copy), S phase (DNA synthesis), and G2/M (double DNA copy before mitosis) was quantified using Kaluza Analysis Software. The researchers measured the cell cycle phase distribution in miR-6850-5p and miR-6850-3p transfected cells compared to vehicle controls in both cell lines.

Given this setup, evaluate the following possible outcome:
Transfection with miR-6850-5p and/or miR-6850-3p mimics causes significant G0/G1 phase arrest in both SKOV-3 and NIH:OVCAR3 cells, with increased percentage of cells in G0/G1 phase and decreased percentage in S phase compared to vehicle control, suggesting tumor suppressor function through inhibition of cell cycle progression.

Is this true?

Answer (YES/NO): NO